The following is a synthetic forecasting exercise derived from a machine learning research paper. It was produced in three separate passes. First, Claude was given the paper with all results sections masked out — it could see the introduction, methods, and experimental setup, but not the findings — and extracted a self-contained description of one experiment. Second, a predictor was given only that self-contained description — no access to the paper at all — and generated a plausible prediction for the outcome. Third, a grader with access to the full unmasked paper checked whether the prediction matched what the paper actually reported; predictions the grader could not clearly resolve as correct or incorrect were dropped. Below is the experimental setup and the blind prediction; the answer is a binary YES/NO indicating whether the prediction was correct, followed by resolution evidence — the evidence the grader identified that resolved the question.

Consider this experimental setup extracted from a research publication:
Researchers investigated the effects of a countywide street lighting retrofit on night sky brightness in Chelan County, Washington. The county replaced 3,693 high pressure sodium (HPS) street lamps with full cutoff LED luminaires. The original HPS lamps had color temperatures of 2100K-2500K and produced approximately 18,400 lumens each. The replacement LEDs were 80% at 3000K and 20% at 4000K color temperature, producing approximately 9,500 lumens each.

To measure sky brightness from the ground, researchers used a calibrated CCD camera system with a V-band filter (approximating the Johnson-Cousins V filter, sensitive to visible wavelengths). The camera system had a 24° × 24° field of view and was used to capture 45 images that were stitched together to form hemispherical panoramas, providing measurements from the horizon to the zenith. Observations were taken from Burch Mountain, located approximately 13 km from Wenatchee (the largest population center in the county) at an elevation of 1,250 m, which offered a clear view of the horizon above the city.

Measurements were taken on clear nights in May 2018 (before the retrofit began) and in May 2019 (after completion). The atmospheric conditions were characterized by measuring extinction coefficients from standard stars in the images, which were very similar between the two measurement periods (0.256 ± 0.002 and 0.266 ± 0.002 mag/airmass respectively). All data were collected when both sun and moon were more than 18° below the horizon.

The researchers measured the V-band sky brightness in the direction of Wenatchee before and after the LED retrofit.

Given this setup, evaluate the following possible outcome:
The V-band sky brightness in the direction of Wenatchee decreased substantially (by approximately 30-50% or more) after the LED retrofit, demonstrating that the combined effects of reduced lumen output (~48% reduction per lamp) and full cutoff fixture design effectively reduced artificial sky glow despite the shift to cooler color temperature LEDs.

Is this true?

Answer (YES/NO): NO